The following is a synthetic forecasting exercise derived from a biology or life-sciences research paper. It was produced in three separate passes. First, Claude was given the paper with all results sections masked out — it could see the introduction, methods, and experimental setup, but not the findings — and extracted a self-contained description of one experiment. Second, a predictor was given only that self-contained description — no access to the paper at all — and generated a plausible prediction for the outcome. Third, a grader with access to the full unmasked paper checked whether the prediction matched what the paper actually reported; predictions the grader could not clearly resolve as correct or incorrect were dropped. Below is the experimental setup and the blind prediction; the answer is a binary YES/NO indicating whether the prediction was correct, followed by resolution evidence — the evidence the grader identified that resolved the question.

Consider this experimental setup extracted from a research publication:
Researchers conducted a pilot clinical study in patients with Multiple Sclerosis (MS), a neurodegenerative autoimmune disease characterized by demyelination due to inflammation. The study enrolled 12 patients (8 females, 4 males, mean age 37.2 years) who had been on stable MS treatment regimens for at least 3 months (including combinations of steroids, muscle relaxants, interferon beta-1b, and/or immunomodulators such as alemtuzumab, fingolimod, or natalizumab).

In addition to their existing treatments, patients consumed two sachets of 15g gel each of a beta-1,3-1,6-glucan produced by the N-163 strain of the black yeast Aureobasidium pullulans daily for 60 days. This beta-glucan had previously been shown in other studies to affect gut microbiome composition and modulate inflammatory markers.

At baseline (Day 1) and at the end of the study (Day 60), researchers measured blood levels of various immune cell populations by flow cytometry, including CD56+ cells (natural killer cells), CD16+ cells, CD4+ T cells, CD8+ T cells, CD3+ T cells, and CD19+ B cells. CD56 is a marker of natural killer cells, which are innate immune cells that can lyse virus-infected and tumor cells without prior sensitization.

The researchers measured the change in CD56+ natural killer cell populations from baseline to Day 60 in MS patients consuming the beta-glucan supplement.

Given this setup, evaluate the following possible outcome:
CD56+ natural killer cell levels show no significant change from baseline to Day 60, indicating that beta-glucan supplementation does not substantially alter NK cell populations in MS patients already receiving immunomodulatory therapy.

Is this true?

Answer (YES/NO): NO